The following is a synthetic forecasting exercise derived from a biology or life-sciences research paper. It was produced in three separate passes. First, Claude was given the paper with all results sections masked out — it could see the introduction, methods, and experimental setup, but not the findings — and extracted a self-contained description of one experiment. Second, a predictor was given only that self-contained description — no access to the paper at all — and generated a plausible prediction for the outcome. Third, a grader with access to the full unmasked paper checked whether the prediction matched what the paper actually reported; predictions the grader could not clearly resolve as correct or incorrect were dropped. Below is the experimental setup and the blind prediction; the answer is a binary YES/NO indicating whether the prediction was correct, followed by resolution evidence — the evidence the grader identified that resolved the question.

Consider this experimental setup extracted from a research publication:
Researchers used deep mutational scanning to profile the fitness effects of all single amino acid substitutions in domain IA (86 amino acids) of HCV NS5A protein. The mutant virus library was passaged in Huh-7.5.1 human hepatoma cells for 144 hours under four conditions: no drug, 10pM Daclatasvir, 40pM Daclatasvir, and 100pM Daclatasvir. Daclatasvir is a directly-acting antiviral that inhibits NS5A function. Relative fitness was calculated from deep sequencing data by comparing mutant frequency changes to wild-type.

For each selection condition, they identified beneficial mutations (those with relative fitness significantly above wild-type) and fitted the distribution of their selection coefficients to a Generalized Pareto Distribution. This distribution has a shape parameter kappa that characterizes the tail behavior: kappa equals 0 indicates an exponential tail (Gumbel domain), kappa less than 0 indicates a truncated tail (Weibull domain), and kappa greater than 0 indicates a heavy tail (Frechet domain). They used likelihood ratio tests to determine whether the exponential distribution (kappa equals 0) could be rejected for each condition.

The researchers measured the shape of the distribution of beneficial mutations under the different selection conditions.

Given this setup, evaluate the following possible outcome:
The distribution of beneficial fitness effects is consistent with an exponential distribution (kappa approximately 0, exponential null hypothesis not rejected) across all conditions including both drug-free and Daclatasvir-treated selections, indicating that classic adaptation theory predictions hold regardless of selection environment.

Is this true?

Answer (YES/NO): NO